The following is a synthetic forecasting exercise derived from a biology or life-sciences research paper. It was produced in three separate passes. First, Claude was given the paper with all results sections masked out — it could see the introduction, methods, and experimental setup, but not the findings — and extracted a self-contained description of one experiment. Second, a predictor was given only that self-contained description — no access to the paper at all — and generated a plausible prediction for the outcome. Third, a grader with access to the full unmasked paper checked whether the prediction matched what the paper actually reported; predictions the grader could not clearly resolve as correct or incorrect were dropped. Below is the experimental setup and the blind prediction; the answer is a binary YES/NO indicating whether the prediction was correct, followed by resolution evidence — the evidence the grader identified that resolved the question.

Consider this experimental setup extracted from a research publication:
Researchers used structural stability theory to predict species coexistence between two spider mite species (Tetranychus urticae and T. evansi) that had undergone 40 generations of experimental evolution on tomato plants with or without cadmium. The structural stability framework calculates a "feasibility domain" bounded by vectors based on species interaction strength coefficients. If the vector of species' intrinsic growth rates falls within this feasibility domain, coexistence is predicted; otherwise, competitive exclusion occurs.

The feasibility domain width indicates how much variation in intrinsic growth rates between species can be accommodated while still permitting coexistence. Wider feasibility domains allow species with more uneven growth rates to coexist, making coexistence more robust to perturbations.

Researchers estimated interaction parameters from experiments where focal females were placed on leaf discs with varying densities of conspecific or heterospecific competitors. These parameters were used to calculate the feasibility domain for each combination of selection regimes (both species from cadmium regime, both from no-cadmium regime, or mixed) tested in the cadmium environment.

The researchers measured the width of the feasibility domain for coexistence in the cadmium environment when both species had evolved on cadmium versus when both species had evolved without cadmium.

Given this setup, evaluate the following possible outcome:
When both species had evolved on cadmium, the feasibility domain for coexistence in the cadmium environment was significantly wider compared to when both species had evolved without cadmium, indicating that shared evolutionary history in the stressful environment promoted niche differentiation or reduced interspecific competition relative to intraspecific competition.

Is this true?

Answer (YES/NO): YES